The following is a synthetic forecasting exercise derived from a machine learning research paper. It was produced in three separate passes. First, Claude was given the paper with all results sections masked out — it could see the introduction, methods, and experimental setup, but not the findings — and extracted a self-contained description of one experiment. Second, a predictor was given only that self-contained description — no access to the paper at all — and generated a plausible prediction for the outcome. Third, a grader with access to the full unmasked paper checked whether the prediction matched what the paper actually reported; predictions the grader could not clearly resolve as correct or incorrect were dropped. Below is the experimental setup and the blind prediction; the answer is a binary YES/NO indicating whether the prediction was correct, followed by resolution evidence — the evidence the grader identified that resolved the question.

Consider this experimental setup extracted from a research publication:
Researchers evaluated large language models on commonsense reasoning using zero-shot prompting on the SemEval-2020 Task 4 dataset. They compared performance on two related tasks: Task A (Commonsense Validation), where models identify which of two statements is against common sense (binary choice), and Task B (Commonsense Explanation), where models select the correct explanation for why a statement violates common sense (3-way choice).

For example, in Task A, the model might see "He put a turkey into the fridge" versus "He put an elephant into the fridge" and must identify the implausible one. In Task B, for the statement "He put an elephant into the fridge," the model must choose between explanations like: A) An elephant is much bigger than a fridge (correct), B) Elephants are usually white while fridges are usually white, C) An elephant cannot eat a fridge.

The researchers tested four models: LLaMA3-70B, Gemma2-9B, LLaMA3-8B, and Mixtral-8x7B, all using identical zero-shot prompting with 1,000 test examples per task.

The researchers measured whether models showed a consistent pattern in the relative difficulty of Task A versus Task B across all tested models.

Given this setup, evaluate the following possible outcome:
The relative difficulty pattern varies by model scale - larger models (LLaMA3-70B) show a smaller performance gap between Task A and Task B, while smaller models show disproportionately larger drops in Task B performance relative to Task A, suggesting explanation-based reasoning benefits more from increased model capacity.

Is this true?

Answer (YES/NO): NO